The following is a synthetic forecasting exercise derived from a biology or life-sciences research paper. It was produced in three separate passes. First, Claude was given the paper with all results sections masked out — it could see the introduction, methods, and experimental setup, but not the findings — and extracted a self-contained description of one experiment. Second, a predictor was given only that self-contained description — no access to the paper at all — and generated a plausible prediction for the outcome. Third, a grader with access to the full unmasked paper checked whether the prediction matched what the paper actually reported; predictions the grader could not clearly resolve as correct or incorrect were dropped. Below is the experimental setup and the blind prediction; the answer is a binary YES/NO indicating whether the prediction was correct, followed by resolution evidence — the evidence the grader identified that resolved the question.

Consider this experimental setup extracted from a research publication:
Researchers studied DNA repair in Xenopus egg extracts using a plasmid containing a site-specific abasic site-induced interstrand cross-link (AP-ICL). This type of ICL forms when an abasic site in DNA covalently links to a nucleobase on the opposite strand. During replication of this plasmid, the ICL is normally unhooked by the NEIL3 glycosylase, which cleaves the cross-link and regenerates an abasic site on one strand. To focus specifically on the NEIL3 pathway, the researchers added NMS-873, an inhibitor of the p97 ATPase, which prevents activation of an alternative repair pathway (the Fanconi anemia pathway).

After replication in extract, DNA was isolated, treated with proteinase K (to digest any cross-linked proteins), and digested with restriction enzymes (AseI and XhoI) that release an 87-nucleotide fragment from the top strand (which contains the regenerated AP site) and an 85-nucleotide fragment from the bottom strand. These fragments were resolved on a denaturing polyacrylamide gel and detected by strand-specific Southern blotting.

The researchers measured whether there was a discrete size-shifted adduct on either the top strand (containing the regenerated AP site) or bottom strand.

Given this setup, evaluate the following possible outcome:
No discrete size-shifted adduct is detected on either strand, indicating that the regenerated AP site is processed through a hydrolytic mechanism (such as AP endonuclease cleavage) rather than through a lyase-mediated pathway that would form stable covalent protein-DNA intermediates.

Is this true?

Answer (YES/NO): NO